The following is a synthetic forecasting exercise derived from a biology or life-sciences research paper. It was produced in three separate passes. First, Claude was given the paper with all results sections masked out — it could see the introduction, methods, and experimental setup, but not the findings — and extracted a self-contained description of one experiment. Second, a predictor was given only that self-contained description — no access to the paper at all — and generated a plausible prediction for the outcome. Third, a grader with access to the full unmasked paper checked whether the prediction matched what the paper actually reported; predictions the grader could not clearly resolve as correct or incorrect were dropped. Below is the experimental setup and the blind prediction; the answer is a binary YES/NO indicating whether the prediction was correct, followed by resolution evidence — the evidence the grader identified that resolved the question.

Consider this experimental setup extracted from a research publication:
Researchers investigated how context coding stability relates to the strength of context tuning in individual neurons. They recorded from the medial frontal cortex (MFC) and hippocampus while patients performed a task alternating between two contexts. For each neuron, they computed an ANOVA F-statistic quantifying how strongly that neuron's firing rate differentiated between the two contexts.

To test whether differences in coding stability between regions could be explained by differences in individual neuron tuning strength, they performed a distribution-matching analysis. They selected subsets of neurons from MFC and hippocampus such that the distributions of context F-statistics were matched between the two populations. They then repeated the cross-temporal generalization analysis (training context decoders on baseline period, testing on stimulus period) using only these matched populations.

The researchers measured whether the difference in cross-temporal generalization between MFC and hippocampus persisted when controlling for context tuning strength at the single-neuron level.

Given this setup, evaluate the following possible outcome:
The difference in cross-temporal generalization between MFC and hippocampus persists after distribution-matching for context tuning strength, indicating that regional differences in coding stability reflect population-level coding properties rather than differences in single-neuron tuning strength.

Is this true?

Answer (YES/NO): YES